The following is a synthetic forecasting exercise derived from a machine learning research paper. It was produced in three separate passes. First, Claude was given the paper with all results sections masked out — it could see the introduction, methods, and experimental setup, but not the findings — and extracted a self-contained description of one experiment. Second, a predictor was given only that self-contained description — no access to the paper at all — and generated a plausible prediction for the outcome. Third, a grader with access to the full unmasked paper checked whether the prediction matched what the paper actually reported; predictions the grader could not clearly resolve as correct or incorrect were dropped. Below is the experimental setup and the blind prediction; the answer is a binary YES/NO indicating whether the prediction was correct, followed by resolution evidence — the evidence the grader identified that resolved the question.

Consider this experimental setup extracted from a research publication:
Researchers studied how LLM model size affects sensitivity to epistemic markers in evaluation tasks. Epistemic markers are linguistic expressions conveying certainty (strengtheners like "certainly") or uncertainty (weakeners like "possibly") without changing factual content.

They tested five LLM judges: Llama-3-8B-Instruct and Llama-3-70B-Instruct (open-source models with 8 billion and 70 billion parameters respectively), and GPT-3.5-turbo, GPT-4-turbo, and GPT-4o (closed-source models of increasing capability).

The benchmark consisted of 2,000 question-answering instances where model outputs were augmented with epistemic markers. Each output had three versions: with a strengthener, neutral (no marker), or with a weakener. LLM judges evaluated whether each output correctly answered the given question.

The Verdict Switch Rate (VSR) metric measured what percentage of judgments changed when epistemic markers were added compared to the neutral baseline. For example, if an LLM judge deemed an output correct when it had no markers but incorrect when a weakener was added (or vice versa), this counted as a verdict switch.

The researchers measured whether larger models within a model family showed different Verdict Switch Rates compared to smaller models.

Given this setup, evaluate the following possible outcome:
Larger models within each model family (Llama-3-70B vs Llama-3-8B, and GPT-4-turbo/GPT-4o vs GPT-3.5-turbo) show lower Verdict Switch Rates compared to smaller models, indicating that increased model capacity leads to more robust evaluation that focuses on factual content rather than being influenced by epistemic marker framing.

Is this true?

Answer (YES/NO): YES